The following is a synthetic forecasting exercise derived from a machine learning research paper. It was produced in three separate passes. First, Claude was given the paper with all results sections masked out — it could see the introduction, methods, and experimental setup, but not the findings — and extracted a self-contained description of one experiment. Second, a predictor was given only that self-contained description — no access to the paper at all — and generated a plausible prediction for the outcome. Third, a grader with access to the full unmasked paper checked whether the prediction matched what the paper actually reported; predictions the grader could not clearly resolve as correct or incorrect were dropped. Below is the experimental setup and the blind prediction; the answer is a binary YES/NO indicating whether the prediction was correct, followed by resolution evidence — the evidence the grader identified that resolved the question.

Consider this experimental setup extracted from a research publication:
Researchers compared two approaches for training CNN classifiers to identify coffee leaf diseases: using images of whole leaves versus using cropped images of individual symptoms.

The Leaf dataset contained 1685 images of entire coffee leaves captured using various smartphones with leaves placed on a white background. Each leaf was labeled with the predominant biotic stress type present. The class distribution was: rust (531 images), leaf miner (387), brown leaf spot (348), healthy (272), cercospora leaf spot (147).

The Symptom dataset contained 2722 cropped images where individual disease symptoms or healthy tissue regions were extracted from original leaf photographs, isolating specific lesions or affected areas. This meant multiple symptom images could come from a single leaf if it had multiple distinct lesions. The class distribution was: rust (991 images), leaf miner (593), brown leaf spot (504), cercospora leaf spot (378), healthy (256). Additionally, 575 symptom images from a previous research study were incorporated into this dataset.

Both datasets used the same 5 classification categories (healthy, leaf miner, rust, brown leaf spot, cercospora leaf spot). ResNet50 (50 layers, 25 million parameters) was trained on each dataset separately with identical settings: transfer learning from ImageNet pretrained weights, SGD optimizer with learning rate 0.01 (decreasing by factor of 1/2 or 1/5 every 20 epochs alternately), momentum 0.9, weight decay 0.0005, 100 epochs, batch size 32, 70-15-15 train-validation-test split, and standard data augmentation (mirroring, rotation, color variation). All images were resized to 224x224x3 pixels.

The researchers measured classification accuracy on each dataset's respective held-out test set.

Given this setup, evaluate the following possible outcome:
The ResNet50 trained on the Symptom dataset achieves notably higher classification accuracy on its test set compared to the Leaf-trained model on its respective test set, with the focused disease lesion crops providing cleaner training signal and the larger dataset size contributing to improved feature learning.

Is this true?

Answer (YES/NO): NO